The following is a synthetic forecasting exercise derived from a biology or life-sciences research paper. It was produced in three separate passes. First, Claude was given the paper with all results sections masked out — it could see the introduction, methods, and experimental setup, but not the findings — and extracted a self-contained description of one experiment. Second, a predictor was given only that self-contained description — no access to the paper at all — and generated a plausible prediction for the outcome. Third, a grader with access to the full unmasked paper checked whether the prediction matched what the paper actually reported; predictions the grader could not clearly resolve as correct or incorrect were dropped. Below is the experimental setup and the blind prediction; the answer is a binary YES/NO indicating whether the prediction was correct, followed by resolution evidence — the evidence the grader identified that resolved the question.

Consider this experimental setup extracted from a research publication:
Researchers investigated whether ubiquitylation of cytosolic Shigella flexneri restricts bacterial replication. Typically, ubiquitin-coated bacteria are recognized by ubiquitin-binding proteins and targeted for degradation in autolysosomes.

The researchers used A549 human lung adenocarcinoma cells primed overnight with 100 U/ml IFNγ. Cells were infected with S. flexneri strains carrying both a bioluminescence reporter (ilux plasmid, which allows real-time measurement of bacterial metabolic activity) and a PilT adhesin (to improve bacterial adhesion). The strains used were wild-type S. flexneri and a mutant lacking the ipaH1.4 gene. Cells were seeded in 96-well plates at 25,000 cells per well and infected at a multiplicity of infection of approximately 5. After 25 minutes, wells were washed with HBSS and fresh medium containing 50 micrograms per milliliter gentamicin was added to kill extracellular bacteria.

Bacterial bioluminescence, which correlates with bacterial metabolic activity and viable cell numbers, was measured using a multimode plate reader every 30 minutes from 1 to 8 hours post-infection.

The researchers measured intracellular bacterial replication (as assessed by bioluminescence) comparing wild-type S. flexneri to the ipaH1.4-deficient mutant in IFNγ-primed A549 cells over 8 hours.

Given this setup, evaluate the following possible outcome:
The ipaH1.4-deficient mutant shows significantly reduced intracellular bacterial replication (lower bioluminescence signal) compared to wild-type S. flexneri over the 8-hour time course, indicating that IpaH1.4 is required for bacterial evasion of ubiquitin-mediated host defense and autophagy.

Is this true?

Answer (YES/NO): NO